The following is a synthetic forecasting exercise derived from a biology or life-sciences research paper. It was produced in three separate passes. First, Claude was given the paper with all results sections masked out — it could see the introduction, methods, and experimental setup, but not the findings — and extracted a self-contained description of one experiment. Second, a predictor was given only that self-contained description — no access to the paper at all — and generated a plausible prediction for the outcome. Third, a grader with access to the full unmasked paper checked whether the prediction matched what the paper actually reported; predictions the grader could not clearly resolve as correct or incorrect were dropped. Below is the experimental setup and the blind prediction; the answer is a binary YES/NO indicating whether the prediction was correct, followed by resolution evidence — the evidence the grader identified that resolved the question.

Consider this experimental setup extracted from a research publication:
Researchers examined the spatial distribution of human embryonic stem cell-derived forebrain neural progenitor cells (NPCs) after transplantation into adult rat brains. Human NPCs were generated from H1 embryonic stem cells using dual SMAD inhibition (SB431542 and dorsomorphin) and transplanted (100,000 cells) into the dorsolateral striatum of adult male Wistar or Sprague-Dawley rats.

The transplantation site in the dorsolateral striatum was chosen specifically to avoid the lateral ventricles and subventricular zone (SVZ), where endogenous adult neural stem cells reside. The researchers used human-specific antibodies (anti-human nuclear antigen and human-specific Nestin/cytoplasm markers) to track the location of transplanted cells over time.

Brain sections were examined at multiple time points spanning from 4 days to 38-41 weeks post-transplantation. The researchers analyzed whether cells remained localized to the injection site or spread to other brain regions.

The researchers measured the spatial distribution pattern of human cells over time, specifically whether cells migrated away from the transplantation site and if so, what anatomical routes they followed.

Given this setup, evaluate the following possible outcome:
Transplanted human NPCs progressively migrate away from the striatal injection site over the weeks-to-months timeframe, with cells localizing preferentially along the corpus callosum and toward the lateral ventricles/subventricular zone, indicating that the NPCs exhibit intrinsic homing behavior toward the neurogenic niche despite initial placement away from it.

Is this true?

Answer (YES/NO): NO